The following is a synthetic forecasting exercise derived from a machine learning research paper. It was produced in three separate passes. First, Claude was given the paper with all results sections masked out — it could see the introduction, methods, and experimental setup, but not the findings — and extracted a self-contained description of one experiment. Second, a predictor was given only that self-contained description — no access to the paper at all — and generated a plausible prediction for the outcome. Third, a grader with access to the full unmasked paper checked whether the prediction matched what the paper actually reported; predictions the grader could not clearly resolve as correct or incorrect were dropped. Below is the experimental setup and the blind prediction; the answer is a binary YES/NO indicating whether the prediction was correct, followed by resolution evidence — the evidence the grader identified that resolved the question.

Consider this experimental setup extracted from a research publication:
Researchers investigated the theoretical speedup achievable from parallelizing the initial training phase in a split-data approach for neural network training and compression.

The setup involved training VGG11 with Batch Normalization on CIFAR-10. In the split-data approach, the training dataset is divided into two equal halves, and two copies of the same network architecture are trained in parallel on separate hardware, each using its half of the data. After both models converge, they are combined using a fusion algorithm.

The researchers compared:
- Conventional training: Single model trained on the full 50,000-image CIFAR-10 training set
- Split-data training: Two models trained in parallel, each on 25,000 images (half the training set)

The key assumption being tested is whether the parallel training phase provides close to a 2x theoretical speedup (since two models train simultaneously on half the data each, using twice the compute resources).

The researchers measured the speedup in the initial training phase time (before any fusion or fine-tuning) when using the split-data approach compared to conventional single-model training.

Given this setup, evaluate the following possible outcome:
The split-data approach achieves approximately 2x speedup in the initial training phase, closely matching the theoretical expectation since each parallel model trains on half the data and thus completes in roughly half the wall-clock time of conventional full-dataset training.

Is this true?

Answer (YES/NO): YES